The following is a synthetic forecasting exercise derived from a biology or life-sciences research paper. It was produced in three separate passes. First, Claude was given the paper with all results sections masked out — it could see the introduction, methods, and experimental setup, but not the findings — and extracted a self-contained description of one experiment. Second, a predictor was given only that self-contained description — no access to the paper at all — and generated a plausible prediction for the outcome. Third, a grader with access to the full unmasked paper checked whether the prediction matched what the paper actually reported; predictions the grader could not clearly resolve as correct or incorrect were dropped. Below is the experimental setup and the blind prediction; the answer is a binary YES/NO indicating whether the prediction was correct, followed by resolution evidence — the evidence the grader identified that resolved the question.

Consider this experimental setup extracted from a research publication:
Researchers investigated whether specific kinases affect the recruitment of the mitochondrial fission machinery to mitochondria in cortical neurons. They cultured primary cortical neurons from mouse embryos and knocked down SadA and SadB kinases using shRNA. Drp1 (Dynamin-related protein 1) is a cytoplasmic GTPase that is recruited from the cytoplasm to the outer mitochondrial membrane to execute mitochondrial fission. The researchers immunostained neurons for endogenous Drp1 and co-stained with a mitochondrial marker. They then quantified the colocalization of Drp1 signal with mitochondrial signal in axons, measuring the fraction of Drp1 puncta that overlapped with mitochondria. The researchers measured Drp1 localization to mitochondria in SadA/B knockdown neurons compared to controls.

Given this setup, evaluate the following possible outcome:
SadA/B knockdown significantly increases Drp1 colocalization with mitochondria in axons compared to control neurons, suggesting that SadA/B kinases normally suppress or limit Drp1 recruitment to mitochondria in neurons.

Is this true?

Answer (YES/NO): NO